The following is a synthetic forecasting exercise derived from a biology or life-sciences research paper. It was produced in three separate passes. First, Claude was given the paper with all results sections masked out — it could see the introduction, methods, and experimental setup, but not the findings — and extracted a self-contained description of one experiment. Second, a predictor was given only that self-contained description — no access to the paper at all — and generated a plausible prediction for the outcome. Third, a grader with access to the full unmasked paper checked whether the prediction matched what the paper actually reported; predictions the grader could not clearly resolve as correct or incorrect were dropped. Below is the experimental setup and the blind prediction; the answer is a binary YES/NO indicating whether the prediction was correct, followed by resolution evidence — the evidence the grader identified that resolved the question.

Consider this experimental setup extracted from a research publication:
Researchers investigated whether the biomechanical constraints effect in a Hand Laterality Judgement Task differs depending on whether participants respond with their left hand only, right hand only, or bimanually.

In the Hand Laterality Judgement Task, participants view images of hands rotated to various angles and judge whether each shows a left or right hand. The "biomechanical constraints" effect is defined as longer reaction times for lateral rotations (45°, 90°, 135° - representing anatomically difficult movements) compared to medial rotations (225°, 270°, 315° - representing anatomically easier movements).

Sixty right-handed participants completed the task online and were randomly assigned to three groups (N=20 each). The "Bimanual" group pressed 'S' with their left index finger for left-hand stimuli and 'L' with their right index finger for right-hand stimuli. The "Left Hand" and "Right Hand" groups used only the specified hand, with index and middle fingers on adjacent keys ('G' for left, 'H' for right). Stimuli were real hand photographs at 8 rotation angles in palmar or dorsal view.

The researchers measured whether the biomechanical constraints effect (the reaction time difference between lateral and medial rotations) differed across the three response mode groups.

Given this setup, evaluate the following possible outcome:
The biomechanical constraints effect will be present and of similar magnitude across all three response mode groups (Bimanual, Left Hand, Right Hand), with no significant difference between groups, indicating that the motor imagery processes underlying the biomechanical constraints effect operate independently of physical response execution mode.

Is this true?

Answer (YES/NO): YES